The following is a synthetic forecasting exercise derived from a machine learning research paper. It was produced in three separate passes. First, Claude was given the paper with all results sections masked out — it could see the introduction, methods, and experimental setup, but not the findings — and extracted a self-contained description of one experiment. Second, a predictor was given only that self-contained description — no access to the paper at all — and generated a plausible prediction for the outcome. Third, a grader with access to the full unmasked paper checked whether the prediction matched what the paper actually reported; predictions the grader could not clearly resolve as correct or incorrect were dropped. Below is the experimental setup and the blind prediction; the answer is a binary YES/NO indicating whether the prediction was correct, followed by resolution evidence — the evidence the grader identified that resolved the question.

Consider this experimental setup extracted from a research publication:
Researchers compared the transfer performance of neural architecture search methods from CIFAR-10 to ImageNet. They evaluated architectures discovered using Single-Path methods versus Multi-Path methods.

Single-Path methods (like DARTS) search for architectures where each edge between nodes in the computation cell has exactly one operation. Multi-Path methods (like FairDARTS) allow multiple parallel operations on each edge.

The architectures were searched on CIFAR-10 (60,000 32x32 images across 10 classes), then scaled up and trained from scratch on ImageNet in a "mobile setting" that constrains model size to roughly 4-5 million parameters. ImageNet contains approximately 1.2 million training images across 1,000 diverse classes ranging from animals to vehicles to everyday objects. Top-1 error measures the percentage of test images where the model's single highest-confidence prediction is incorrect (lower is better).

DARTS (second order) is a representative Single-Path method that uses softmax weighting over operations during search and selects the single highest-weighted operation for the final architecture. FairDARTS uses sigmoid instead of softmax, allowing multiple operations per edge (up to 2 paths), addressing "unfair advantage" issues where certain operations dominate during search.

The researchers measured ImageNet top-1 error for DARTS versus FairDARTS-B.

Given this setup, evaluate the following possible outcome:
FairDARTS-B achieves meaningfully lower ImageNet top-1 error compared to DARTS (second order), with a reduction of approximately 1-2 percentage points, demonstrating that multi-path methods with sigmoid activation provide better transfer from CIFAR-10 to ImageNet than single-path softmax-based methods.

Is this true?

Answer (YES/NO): YES